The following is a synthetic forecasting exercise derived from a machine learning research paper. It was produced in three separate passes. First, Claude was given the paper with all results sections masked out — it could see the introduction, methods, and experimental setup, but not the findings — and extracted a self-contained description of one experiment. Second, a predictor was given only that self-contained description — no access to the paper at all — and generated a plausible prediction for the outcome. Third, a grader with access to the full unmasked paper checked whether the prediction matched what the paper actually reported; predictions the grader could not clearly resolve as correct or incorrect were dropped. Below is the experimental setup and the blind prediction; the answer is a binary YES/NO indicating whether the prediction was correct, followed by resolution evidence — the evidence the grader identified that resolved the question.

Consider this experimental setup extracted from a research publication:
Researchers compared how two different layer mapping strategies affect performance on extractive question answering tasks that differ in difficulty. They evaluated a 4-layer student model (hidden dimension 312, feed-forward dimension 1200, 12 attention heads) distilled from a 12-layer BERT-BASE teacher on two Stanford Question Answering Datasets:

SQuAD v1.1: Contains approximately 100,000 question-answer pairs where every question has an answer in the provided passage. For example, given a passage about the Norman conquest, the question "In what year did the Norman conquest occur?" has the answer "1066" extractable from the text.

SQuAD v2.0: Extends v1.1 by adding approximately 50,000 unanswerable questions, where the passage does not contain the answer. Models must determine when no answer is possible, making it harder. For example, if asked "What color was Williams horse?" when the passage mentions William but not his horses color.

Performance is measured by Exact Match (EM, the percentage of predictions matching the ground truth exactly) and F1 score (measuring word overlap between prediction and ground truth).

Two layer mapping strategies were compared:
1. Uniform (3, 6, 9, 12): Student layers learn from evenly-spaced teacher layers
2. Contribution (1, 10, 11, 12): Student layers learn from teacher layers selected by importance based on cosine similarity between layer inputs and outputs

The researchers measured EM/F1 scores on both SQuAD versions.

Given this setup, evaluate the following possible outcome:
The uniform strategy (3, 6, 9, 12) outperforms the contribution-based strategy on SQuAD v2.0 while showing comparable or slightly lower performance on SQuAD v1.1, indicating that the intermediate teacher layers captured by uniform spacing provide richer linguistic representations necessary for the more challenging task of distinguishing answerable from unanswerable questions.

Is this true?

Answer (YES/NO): NO